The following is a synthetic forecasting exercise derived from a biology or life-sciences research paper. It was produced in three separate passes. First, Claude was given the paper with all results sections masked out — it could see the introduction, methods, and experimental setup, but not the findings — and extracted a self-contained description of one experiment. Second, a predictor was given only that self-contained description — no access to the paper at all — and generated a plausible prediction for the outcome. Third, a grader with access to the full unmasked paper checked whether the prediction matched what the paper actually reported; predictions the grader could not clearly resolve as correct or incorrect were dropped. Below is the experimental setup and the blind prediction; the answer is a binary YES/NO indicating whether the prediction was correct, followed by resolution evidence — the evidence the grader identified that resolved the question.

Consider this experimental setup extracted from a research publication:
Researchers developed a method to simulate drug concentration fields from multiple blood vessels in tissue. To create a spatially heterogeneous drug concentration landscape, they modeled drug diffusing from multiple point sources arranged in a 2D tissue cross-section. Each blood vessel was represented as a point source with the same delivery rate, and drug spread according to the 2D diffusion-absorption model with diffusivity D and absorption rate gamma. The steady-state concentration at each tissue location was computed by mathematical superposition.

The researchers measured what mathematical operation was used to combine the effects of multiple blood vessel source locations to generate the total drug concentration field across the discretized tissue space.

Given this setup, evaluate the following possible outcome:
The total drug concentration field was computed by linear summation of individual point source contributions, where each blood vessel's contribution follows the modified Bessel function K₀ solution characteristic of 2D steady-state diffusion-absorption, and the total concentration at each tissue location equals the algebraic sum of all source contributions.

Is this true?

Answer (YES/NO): NO